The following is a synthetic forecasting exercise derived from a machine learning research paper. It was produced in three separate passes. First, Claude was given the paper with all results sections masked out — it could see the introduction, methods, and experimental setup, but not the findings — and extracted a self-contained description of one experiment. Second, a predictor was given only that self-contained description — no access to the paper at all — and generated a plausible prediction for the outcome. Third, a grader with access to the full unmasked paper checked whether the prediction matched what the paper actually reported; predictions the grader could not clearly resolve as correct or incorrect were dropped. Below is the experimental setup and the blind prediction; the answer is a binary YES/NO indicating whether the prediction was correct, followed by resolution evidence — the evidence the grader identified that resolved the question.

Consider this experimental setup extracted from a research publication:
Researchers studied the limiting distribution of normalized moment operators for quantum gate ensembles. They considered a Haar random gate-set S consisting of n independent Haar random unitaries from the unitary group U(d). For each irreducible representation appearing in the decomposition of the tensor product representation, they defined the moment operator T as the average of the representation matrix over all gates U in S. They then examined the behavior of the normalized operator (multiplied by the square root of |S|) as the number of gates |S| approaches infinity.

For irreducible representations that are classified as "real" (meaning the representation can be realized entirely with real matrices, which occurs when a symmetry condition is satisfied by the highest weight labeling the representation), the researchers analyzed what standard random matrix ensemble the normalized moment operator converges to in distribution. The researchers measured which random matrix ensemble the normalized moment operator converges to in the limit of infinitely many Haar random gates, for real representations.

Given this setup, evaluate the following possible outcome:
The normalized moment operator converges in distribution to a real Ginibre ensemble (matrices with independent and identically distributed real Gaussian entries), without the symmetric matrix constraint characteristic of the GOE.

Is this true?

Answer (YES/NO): YES